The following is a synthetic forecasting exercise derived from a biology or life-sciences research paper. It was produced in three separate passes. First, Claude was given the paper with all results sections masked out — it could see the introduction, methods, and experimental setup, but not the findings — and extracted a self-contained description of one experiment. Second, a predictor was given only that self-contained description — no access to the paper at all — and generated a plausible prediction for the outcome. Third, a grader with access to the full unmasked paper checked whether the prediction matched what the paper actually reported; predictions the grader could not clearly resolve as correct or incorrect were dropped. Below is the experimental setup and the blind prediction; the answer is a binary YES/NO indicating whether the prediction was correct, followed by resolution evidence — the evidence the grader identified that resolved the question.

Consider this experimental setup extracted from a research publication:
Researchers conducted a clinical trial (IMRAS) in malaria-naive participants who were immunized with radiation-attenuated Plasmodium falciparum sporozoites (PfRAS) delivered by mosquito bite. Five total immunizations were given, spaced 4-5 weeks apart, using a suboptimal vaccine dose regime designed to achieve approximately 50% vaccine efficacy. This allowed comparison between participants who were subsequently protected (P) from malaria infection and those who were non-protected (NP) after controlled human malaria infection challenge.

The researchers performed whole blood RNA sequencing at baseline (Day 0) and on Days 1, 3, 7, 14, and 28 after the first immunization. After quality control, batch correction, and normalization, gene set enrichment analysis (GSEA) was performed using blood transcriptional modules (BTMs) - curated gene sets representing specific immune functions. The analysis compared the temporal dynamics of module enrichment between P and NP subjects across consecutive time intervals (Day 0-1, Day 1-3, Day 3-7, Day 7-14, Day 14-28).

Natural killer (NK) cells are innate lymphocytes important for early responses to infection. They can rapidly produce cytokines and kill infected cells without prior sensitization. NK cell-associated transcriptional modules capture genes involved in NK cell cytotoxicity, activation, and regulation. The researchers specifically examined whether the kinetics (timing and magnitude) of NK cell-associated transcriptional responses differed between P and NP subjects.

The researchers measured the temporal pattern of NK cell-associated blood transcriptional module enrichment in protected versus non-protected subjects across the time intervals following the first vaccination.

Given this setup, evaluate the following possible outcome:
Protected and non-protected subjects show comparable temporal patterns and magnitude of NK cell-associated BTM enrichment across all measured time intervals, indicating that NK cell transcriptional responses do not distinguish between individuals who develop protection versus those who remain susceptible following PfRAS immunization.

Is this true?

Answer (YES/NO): NO